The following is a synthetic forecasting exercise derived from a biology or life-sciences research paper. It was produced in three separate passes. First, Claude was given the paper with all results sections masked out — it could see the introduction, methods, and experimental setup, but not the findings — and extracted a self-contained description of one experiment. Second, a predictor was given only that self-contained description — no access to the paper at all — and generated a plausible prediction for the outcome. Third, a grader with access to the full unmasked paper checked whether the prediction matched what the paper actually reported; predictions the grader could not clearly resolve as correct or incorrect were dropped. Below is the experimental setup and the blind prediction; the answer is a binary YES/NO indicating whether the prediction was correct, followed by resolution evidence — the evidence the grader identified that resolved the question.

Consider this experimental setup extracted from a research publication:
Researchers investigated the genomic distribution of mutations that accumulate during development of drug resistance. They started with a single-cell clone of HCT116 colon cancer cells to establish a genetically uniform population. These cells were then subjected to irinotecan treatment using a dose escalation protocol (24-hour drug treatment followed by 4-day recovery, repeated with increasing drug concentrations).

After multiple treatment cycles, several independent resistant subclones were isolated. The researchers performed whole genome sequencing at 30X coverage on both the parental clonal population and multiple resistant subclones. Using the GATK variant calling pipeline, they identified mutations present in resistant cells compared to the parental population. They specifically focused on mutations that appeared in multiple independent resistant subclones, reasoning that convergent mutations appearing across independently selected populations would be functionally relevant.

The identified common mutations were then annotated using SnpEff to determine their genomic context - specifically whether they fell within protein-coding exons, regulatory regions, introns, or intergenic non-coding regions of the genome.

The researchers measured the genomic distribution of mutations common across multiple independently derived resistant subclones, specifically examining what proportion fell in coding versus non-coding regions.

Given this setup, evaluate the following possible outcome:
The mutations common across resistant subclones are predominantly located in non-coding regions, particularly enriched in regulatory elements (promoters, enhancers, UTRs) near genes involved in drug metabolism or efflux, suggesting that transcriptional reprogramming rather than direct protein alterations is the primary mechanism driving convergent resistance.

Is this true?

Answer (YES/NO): NO